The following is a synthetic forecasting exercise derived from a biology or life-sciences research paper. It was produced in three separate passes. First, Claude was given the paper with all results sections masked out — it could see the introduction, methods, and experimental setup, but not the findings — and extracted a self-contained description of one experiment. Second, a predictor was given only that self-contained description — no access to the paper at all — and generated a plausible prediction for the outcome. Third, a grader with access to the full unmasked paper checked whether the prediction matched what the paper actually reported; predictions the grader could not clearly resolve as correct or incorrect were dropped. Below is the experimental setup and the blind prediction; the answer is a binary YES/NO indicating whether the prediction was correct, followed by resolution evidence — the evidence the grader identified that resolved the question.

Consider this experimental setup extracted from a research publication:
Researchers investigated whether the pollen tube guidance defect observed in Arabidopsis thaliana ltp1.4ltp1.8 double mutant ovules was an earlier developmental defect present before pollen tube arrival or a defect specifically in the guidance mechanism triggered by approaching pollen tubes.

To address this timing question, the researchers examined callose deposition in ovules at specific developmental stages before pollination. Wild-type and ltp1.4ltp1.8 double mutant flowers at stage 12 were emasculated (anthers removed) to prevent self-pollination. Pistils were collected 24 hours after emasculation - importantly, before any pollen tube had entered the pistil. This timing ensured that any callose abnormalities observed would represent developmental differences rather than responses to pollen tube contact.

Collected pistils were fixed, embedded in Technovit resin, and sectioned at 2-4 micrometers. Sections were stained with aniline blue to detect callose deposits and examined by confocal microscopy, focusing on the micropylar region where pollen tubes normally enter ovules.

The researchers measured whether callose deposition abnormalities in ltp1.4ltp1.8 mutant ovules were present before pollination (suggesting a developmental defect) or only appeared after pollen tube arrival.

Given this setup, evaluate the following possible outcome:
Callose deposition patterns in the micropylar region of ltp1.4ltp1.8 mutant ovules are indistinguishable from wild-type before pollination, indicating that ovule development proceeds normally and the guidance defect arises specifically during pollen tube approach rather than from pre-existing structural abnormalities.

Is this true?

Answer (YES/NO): NO